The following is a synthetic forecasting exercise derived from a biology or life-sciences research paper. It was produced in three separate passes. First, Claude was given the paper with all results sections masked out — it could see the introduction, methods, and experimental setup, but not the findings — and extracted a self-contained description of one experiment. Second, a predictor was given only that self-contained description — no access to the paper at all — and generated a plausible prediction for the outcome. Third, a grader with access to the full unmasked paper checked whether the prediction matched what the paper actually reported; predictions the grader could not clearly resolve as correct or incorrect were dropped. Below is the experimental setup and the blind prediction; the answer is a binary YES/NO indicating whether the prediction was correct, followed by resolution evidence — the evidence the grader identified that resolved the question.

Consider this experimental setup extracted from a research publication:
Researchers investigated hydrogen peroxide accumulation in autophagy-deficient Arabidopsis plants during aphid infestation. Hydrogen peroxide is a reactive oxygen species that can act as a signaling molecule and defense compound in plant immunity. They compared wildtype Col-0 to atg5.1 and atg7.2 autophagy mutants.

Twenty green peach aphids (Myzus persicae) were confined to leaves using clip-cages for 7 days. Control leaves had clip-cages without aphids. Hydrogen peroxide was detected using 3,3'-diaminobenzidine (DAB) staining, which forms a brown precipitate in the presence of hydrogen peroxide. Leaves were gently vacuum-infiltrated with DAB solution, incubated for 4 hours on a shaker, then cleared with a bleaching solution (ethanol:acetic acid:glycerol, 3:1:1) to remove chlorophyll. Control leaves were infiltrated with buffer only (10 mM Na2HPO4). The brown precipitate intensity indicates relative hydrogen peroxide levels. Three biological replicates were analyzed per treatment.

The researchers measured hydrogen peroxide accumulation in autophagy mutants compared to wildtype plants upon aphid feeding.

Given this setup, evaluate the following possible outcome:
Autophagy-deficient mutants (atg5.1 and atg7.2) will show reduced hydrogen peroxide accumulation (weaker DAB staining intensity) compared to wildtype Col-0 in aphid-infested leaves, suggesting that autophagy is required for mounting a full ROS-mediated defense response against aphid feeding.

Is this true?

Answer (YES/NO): NO